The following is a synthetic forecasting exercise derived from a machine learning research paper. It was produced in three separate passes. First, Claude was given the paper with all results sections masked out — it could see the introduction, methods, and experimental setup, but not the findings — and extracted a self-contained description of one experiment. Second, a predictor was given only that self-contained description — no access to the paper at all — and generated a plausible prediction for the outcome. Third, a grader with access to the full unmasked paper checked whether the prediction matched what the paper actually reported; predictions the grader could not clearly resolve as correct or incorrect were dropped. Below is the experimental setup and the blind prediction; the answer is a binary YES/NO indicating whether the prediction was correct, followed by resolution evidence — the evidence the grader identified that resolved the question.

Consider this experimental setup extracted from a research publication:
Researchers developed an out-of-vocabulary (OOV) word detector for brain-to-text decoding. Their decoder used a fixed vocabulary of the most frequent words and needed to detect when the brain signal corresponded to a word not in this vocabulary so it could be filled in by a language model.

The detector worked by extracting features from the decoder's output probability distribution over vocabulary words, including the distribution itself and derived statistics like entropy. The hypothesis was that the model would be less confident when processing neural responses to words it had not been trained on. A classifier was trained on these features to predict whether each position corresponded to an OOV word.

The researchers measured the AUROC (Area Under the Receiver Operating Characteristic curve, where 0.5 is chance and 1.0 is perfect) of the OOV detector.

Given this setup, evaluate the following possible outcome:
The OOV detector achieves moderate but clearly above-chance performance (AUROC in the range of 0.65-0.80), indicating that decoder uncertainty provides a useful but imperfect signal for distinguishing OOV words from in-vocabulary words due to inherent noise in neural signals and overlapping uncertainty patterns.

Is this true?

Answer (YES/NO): NO